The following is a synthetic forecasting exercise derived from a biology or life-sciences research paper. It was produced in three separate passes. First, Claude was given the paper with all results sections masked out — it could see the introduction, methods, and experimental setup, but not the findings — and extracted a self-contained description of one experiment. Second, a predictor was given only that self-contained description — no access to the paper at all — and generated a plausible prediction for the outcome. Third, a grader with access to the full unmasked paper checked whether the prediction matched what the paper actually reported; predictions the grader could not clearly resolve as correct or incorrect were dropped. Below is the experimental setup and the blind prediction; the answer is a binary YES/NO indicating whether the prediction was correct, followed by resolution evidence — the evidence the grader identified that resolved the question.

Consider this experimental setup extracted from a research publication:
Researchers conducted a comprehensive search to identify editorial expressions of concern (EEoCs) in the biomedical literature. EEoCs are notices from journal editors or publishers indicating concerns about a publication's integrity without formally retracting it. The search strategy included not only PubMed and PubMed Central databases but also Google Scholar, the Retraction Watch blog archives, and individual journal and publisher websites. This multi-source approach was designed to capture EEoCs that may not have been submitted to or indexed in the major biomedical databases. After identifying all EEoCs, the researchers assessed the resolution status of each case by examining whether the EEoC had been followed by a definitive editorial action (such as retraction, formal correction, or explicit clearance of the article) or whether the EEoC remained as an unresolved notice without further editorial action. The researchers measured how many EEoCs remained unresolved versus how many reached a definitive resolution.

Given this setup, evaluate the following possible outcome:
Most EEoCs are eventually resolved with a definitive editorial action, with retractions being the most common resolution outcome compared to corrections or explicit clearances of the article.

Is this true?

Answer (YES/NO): NO